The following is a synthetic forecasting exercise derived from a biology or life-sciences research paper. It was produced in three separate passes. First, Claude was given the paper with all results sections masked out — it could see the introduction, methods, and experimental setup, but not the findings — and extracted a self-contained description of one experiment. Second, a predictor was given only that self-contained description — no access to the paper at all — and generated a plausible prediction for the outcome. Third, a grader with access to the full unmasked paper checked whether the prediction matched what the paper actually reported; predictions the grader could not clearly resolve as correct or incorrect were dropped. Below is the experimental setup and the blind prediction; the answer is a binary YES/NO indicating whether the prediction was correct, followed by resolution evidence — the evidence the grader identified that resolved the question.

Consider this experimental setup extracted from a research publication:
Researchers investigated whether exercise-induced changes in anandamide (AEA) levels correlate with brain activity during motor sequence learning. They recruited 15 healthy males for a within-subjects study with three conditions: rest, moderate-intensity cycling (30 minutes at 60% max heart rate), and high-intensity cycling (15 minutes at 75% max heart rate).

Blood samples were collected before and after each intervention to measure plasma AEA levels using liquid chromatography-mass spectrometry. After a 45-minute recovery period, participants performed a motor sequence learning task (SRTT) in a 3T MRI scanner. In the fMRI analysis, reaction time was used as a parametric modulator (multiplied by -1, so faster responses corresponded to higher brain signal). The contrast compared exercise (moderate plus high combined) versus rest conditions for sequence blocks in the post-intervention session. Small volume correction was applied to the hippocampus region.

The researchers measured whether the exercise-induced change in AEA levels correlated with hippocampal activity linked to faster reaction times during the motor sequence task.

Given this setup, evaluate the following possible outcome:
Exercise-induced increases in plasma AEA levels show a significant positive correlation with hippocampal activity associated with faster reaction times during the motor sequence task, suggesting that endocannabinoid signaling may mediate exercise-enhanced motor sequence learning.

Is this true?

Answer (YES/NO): NO